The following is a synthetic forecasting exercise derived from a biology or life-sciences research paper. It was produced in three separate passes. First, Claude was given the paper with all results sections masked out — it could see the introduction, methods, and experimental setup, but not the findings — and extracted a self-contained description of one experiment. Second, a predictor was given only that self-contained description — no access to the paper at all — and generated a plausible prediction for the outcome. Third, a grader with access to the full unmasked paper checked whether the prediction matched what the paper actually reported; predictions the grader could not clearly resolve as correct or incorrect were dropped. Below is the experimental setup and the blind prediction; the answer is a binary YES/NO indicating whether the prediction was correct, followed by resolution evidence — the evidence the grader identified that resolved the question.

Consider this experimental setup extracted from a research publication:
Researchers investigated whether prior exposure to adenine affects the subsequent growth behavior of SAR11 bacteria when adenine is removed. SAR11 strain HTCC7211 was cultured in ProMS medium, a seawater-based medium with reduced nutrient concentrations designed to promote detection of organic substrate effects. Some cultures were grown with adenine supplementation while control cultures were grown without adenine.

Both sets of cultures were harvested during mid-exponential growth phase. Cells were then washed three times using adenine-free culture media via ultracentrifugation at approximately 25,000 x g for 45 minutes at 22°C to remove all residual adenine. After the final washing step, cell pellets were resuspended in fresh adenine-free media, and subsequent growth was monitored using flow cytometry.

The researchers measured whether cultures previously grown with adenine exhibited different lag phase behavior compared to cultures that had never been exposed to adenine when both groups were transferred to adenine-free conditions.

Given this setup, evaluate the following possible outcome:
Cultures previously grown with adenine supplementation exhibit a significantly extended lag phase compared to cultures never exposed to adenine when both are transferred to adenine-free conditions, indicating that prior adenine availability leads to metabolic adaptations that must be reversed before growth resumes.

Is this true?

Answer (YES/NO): NO